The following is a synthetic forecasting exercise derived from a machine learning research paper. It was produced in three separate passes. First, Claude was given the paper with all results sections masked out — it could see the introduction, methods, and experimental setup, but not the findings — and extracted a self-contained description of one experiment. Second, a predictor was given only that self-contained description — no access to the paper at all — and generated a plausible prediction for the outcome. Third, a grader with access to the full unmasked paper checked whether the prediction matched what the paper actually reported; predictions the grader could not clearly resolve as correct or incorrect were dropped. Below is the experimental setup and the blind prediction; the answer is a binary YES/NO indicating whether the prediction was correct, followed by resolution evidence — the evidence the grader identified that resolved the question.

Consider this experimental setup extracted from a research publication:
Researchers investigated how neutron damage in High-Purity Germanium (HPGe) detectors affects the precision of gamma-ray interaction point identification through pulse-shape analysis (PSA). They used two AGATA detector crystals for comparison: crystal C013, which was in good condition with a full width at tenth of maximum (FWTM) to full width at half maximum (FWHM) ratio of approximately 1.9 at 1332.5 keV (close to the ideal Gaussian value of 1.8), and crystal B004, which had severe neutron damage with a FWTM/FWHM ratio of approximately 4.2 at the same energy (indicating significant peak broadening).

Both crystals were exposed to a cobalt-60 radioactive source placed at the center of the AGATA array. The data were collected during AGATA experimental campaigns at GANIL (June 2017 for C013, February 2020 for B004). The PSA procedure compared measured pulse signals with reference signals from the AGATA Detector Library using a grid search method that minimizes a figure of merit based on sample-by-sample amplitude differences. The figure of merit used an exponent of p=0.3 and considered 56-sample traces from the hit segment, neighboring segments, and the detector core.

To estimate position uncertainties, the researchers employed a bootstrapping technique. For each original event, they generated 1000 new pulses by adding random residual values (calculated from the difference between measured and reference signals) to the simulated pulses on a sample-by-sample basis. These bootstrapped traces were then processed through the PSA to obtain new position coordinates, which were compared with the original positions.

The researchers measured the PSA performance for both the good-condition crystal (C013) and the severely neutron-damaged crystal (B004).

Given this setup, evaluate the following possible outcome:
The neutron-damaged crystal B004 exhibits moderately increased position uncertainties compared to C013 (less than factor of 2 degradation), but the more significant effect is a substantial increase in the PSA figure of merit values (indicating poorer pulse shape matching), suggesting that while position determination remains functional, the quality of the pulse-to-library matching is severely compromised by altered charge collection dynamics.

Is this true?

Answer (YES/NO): NO